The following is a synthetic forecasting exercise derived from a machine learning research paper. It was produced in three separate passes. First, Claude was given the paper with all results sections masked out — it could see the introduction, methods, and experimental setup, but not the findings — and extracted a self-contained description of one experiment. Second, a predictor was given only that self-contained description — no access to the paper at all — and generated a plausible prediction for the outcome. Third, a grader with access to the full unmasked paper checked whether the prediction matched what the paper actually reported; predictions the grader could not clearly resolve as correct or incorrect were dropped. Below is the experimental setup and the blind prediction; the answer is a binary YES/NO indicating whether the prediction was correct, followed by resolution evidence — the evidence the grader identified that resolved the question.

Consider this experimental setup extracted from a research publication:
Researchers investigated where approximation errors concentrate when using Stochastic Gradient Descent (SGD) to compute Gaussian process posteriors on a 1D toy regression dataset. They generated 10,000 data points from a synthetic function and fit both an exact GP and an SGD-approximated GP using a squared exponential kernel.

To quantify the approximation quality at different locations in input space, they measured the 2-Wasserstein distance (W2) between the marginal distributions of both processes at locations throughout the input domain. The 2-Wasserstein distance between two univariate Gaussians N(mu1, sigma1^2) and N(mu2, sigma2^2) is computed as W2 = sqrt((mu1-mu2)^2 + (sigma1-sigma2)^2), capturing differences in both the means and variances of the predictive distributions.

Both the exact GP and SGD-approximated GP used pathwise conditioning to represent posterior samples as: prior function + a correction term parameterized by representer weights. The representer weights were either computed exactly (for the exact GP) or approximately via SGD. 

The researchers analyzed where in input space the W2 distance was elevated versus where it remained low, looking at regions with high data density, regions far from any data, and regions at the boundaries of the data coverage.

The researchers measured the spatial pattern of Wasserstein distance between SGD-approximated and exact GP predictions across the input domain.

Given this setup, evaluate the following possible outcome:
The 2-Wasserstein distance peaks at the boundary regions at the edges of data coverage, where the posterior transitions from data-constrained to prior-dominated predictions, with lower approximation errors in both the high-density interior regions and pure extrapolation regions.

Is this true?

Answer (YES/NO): YES